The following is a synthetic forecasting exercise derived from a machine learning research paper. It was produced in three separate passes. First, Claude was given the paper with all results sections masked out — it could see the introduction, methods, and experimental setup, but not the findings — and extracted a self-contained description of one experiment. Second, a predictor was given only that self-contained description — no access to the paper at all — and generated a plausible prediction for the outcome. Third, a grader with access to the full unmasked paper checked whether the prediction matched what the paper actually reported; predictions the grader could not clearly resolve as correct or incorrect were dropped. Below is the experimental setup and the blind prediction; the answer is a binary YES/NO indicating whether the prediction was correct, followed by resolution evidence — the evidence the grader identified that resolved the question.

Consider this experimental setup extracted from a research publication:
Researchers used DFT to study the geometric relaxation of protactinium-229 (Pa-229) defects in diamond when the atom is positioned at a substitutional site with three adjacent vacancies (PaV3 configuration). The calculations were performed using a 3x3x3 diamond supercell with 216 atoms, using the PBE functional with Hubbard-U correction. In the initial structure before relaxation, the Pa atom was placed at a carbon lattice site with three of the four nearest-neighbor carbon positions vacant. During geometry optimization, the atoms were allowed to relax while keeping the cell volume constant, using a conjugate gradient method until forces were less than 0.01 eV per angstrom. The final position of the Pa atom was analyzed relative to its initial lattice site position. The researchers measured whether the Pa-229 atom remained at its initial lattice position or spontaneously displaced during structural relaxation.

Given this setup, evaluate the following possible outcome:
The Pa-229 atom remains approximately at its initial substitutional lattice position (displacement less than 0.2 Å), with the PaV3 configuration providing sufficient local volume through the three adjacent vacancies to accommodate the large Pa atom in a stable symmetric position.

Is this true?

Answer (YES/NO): NO